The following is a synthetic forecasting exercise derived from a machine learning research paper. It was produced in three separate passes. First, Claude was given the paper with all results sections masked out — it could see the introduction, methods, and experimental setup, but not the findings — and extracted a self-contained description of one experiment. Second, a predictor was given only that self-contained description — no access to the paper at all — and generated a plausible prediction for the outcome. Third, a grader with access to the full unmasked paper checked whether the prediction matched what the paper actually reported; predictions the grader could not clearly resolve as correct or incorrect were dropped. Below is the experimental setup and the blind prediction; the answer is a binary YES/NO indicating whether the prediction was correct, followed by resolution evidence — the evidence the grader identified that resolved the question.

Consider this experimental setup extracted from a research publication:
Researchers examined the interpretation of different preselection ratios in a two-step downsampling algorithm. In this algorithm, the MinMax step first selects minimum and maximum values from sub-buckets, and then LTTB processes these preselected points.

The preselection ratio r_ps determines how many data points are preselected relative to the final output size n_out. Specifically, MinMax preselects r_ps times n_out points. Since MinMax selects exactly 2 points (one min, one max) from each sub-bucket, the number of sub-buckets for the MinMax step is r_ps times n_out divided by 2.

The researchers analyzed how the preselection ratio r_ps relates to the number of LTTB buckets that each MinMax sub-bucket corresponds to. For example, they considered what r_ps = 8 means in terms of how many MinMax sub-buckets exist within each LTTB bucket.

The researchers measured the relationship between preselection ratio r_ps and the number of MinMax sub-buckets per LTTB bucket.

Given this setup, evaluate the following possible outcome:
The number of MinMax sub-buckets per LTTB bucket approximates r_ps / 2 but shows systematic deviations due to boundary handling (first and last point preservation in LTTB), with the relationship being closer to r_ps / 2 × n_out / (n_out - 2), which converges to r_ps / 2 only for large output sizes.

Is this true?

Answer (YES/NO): NO